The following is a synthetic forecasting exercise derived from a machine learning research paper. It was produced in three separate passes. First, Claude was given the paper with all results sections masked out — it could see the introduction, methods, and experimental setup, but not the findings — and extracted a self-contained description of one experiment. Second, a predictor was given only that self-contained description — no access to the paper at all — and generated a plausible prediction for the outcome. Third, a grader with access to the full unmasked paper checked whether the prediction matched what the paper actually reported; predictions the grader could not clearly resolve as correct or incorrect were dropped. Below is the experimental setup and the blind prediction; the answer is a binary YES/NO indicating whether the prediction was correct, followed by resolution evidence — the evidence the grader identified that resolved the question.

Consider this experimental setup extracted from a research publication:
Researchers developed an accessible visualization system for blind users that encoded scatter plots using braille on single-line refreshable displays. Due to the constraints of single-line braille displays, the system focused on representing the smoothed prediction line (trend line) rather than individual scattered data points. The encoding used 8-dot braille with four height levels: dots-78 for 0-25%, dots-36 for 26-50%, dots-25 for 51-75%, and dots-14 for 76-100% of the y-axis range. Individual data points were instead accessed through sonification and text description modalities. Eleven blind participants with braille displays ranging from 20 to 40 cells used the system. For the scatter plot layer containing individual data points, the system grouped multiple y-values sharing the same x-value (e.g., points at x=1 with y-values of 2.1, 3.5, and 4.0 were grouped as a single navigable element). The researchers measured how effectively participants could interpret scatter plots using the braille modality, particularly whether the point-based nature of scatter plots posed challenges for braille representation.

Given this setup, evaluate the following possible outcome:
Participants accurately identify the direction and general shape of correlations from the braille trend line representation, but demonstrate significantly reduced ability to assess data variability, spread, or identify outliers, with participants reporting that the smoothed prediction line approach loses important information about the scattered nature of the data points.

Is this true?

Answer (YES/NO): NO